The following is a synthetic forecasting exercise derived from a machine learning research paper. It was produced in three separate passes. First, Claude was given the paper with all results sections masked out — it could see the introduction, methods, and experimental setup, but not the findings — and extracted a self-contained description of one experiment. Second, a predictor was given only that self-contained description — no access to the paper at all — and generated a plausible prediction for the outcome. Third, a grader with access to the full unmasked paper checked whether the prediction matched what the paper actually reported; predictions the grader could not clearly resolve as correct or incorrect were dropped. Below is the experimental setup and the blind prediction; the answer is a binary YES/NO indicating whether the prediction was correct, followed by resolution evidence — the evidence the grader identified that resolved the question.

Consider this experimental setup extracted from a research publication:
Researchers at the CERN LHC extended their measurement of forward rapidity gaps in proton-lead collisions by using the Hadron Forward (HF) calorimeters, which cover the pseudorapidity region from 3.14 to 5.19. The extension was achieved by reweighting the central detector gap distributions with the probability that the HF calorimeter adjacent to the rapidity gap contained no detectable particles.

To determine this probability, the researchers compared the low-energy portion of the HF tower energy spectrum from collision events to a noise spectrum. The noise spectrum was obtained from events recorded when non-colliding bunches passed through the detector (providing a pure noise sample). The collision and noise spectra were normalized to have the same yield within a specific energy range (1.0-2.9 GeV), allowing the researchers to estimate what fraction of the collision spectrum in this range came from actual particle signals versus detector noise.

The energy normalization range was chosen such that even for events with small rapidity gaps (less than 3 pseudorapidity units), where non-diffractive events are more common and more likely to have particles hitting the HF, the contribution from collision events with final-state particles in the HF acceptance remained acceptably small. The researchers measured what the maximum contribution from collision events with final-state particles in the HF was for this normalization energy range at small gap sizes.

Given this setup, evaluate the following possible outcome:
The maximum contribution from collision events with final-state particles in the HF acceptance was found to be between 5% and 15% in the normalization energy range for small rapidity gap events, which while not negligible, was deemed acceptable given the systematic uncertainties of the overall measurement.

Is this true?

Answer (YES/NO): NO